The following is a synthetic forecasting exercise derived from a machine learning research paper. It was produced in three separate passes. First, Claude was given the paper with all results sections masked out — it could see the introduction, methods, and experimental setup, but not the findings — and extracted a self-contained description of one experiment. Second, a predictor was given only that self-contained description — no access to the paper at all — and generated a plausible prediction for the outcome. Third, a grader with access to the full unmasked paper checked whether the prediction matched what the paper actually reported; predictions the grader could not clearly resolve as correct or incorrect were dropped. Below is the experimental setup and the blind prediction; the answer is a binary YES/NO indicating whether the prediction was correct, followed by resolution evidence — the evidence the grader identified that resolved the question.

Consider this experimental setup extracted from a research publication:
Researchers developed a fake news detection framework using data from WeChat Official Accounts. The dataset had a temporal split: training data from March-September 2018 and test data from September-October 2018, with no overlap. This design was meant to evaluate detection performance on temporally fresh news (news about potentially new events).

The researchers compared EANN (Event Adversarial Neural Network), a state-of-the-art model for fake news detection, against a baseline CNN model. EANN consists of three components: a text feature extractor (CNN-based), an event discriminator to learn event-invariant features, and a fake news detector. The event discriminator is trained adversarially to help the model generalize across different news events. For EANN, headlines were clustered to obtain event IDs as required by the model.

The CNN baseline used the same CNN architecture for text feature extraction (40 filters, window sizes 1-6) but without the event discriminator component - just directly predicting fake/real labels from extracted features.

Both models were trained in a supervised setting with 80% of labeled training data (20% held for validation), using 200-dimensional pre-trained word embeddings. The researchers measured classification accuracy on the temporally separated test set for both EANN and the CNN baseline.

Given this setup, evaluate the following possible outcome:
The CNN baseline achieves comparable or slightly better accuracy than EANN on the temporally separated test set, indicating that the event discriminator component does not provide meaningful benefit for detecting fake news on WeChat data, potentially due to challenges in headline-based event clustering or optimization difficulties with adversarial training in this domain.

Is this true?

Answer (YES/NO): NO